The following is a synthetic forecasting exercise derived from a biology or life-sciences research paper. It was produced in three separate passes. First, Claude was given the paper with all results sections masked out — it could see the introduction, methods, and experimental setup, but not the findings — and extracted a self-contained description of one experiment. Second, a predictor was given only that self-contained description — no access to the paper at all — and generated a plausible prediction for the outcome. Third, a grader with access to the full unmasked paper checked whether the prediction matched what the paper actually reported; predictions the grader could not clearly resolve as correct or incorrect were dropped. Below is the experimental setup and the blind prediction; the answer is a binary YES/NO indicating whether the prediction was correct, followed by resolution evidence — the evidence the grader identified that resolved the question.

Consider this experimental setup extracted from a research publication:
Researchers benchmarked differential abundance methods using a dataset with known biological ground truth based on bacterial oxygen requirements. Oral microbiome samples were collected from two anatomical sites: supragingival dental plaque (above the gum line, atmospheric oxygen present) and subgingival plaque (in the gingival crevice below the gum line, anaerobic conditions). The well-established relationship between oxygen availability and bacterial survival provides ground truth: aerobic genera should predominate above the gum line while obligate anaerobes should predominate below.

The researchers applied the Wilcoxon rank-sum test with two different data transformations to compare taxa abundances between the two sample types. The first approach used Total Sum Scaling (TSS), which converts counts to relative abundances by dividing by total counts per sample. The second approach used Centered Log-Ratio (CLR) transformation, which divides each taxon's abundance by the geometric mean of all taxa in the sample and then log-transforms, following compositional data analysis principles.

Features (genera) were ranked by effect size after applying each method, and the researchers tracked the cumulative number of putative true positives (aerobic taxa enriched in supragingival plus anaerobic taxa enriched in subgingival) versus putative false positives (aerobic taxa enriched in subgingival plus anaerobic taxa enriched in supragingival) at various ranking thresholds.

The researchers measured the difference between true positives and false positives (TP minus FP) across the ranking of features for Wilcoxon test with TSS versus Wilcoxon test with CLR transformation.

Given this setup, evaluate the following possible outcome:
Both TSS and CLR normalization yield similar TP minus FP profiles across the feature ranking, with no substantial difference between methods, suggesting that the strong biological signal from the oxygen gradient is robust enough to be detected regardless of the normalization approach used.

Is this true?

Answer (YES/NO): YES